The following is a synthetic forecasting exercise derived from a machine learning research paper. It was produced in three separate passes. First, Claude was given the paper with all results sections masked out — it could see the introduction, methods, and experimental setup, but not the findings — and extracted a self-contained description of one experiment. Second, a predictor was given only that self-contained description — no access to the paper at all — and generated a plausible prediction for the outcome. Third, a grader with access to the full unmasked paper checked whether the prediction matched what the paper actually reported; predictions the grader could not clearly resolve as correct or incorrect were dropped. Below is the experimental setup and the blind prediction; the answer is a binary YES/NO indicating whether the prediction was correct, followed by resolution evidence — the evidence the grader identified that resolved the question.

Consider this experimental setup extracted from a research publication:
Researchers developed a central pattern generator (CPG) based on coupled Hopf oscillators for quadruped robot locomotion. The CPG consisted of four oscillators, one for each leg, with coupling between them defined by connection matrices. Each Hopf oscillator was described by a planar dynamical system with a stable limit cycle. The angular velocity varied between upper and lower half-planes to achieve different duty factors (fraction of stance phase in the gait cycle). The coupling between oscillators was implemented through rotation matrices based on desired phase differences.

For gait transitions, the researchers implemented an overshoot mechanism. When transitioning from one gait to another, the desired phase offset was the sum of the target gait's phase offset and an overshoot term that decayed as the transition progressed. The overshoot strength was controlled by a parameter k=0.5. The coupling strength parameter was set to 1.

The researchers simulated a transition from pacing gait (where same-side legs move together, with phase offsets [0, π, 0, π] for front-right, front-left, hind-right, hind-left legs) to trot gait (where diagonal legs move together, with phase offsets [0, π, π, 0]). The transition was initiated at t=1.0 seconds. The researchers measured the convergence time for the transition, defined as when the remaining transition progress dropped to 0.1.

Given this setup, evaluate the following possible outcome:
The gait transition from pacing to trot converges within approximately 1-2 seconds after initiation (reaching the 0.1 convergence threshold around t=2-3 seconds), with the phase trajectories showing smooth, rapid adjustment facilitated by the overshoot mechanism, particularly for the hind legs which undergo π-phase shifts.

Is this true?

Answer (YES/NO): YES